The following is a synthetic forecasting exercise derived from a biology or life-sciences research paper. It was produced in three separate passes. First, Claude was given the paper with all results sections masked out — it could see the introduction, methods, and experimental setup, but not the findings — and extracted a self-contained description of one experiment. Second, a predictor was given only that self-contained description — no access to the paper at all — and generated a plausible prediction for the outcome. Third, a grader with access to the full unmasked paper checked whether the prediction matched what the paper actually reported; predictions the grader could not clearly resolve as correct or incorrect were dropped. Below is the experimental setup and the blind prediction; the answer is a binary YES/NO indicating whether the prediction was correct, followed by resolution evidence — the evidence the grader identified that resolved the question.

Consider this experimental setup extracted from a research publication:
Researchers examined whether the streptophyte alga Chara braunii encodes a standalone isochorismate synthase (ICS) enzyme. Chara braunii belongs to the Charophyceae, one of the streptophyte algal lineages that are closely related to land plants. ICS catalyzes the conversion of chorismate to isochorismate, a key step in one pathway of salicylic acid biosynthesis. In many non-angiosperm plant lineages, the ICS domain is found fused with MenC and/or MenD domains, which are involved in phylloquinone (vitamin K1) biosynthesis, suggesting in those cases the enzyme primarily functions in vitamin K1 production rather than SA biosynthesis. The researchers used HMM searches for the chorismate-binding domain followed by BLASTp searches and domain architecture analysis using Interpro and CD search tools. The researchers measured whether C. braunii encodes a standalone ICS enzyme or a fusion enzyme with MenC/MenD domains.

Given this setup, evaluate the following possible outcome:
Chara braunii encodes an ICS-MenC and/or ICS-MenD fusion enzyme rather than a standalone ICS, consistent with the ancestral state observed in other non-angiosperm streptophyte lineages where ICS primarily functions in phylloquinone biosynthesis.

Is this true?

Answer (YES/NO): NO